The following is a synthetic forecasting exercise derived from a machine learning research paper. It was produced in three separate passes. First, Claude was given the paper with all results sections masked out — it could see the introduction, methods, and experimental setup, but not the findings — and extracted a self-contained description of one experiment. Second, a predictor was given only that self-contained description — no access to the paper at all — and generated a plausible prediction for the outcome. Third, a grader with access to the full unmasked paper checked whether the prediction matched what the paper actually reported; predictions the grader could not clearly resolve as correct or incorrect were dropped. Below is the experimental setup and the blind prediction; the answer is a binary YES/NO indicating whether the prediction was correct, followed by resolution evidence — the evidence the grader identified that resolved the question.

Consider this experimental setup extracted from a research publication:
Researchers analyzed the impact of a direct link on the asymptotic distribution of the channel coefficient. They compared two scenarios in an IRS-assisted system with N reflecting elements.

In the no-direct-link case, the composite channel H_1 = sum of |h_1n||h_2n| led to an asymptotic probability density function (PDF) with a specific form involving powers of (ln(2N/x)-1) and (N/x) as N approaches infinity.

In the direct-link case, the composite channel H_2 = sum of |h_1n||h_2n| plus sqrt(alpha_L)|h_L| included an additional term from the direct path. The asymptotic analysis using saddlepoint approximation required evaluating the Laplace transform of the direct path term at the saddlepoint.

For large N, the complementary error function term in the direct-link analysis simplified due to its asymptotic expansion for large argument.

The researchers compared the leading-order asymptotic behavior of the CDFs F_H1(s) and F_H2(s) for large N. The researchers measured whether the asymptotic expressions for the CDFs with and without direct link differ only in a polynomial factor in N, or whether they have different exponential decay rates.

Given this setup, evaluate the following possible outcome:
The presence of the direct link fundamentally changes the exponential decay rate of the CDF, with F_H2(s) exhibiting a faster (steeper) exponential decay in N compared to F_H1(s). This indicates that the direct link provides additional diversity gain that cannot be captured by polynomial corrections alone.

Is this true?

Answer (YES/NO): NO